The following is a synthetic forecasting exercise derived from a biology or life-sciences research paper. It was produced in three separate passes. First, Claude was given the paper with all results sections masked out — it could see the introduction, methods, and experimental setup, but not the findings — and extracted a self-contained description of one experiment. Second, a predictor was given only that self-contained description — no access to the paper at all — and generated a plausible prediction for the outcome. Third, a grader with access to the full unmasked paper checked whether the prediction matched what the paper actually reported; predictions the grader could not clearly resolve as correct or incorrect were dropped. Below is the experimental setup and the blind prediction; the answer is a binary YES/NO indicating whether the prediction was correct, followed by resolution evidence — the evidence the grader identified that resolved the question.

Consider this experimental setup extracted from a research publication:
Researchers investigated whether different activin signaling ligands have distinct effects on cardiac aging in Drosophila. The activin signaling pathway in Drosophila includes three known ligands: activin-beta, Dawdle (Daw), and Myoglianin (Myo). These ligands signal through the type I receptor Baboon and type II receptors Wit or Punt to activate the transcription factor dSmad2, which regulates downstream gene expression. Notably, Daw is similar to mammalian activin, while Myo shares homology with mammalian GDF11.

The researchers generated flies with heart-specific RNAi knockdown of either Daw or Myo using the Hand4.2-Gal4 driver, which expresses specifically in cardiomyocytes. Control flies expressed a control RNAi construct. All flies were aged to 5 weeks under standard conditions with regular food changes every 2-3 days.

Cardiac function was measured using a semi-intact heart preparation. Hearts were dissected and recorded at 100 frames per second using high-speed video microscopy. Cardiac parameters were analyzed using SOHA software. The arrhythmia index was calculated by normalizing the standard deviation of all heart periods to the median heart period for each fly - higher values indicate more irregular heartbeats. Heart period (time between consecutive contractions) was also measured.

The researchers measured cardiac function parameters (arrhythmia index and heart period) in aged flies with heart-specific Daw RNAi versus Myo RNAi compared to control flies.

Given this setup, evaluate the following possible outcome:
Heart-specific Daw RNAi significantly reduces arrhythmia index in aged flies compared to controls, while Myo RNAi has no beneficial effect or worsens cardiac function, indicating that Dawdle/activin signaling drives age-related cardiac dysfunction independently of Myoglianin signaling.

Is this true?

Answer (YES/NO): YES